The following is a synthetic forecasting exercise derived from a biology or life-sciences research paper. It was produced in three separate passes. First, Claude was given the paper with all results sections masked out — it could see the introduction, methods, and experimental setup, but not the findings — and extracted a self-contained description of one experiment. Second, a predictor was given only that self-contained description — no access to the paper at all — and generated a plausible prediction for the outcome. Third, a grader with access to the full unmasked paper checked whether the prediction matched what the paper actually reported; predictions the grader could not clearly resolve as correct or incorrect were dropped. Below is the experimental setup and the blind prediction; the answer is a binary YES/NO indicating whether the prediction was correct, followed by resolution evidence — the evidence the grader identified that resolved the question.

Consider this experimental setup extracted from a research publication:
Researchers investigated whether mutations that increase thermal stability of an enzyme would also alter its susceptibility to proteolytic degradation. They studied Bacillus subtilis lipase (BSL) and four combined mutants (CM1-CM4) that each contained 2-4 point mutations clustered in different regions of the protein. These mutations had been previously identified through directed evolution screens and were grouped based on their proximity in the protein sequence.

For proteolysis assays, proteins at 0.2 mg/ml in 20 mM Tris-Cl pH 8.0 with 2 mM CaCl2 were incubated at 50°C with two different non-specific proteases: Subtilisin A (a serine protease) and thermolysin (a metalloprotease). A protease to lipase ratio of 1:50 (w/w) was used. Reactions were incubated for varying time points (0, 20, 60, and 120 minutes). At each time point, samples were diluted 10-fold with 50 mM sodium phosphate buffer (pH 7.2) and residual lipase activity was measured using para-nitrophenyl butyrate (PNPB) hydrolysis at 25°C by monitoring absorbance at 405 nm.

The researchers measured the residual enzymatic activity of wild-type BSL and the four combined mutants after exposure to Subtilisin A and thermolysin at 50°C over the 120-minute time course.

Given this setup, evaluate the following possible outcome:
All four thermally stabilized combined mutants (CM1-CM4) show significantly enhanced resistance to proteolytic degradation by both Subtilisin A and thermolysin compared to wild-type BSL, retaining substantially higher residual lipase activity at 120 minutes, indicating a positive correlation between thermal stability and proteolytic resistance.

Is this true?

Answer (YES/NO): NO